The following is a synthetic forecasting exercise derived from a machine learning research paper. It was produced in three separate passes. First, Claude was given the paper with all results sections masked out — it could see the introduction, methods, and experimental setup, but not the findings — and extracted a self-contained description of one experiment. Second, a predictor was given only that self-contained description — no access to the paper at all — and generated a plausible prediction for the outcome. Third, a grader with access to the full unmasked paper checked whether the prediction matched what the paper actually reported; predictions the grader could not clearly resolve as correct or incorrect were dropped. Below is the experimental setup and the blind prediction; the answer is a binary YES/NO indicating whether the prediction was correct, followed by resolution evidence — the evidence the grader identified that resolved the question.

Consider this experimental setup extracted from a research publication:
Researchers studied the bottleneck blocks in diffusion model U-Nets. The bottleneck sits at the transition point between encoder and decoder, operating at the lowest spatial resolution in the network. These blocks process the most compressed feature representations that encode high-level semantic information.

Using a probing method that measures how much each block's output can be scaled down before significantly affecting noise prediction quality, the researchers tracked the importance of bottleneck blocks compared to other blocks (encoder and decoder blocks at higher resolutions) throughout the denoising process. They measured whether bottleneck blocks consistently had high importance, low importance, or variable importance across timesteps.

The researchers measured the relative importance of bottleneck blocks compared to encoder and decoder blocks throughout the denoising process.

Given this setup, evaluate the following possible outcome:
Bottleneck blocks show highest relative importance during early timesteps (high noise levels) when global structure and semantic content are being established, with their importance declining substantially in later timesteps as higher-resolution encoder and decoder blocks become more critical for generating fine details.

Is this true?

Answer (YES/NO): NO